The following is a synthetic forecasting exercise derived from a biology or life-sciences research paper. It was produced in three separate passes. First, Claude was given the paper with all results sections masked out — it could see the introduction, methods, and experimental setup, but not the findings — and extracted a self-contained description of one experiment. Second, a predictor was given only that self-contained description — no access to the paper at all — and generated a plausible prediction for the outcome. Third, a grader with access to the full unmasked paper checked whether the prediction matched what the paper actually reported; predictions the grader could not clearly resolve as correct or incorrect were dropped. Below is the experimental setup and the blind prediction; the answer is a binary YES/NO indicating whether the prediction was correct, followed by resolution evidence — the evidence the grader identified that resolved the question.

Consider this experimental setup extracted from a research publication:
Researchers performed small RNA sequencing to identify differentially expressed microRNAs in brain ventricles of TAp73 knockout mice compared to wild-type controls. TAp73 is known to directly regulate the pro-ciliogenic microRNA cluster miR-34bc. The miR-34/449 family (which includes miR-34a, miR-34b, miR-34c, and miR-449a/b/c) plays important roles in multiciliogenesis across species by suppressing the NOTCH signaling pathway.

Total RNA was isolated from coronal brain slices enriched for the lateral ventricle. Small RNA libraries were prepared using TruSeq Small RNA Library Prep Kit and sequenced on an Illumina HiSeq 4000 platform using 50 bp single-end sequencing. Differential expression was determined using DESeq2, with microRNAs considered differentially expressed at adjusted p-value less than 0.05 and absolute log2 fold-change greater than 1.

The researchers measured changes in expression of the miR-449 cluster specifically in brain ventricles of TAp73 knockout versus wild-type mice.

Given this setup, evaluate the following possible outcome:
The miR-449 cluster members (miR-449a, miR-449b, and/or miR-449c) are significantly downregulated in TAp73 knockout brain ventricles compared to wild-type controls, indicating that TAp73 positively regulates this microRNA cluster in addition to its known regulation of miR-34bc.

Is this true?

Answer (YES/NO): NO